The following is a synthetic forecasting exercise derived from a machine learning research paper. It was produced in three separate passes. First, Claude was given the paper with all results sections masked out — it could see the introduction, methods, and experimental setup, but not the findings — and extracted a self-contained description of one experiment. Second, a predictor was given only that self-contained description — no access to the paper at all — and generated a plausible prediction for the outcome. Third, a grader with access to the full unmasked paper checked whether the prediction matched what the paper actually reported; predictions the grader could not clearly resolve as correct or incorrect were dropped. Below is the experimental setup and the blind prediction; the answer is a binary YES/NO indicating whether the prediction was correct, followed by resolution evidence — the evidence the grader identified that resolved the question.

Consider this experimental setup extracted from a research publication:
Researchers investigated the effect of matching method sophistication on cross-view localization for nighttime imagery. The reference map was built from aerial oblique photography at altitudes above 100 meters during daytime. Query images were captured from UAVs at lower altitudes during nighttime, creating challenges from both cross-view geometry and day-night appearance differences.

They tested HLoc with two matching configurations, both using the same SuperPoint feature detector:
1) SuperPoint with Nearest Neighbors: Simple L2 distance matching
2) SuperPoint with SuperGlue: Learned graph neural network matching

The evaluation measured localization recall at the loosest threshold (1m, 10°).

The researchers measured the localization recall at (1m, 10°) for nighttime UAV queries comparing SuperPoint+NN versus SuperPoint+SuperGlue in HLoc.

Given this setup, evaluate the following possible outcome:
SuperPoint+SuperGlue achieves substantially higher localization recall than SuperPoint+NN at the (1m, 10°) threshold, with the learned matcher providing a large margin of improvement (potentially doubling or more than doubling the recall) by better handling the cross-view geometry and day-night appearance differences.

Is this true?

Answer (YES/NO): NO